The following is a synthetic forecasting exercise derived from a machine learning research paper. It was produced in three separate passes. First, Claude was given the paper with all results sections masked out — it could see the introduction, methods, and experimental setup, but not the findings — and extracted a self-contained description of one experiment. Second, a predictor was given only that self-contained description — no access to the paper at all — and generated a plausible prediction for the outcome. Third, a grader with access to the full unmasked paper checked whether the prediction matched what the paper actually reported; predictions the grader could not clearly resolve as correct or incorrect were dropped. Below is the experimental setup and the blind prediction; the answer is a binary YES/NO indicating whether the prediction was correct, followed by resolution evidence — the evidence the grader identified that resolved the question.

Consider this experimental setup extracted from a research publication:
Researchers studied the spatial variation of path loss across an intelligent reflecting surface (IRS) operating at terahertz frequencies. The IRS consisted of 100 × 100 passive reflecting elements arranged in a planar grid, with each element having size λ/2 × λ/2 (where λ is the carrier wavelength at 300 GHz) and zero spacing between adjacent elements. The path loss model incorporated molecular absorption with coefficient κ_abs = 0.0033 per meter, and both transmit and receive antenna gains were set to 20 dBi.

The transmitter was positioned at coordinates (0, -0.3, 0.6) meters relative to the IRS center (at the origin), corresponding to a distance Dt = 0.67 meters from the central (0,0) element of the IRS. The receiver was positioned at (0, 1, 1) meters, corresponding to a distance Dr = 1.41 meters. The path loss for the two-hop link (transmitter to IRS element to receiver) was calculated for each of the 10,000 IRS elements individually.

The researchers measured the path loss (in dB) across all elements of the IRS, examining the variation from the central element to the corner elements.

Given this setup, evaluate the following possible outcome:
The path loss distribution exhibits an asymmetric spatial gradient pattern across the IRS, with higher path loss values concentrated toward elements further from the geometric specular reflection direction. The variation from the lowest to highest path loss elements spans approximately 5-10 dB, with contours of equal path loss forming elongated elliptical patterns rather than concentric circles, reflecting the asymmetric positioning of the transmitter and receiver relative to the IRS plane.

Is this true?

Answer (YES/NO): NO